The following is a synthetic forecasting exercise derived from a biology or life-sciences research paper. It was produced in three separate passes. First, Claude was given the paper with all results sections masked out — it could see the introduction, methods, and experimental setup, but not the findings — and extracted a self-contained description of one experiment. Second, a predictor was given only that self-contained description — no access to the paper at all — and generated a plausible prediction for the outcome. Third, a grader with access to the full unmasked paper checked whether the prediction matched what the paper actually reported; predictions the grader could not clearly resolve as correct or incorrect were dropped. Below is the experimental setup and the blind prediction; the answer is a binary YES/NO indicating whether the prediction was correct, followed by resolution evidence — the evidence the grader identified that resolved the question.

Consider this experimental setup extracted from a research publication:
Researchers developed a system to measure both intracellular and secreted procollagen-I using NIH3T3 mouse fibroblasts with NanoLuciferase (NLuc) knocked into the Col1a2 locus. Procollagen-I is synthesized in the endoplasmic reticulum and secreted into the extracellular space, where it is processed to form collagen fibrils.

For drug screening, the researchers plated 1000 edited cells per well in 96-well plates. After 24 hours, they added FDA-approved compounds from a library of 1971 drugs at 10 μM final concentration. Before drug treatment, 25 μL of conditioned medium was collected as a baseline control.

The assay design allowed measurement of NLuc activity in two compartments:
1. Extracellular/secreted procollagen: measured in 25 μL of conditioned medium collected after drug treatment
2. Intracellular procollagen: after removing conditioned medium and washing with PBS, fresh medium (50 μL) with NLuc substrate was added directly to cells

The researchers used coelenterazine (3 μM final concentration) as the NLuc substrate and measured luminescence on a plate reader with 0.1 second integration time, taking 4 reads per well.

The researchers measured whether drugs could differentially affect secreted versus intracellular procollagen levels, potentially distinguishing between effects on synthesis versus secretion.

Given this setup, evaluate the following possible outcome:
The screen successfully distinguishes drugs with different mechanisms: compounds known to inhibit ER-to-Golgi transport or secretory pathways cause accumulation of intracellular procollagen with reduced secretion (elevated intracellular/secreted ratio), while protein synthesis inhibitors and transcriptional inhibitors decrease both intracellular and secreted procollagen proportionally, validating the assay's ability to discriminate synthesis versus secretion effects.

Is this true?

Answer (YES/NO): NO